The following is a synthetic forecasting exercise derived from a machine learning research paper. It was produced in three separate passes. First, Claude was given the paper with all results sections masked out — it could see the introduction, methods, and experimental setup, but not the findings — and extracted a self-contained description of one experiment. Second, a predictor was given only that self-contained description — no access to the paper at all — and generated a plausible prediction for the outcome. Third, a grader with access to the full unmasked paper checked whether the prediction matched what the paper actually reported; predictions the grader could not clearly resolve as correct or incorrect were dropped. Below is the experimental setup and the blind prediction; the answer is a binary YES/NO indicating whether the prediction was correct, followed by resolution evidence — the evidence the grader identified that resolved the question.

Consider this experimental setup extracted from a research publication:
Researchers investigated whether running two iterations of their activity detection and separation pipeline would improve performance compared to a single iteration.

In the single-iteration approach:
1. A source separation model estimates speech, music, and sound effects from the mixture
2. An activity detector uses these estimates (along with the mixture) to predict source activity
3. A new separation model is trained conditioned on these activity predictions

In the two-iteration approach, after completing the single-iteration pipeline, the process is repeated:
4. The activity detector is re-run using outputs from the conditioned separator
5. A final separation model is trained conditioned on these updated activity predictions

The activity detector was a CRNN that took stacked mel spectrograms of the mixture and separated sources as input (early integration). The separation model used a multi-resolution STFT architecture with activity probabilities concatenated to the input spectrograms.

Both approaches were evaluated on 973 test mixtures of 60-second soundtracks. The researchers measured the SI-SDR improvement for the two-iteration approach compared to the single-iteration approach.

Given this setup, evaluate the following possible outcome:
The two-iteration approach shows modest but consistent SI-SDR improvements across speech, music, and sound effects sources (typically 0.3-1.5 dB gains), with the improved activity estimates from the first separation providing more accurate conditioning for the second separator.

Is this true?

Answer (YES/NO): NO